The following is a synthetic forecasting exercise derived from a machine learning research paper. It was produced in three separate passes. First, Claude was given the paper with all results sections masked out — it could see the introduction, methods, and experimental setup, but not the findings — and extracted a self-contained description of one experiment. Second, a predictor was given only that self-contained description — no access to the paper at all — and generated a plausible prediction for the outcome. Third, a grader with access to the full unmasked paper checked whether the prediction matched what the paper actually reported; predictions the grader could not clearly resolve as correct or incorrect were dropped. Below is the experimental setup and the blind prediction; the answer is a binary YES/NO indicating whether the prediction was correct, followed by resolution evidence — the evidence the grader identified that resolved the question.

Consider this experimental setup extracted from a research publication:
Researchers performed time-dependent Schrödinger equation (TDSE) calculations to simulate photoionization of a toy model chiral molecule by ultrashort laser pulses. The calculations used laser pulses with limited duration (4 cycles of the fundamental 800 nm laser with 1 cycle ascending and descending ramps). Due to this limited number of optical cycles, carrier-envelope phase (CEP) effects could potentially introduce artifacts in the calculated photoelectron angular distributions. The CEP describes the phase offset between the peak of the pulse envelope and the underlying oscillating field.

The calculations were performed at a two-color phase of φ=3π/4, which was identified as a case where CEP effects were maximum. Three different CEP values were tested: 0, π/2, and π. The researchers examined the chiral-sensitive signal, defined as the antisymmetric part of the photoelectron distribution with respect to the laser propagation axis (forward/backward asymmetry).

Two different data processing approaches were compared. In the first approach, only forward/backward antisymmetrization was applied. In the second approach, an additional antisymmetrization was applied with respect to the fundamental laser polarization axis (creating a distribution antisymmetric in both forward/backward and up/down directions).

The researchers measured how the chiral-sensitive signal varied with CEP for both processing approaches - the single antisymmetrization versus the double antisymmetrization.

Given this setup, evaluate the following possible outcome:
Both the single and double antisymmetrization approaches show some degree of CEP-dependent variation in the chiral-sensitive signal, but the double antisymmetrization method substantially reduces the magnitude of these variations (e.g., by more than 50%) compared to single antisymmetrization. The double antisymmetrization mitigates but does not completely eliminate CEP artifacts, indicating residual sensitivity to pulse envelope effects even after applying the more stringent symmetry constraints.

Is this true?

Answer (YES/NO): NO